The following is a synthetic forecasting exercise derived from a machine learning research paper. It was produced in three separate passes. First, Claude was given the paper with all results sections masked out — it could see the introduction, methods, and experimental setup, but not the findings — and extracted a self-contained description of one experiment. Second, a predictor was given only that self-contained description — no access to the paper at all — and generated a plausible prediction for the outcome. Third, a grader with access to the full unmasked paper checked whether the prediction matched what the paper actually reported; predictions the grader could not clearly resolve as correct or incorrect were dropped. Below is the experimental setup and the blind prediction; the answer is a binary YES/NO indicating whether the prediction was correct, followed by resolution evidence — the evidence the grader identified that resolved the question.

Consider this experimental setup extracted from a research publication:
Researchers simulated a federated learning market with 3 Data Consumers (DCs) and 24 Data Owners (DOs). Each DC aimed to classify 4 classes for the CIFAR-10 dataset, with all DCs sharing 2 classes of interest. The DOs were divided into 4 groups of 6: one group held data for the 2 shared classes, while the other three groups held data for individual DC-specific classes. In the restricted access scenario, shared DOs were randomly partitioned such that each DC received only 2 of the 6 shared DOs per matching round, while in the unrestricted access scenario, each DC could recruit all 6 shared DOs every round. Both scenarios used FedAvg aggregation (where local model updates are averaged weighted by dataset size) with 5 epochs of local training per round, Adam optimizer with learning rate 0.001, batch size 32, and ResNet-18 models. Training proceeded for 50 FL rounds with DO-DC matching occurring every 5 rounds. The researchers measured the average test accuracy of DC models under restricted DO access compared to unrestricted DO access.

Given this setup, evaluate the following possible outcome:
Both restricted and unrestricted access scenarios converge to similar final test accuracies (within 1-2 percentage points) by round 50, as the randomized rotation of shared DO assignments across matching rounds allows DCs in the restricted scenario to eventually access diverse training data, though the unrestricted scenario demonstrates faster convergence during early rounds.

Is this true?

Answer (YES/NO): NO